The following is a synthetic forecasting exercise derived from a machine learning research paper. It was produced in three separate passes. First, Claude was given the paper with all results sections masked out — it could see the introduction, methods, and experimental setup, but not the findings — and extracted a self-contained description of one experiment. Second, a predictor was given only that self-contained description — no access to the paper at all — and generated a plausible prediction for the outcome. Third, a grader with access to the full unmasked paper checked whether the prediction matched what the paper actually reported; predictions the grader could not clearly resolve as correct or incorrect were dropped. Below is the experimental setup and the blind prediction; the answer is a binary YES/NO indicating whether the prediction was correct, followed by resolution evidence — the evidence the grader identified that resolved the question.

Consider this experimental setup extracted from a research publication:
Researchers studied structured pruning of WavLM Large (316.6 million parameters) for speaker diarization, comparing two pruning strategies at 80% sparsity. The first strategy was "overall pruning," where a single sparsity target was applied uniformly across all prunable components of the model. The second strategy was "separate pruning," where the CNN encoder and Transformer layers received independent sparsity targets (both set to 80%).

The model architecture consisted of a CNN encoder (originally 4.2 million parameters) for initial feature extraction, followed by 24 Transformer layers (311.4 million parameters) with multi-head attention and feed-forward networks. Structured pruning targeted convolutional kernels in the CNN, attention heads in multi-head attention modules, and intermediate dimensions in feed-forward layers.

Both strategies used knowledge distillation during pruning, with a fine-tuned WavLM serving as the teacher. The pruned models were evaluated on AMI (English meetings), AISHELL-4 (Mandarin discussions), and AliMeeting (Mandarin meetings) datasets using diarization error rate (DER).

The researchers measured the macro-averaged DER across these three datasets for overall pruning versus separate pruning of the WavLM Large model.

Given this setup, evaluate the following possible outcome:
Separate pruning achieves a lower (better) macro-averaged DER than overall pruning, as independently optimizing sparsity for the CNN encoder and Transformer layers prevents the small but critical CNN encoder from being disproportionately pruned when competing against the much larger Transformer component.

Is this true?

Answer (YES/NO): NO